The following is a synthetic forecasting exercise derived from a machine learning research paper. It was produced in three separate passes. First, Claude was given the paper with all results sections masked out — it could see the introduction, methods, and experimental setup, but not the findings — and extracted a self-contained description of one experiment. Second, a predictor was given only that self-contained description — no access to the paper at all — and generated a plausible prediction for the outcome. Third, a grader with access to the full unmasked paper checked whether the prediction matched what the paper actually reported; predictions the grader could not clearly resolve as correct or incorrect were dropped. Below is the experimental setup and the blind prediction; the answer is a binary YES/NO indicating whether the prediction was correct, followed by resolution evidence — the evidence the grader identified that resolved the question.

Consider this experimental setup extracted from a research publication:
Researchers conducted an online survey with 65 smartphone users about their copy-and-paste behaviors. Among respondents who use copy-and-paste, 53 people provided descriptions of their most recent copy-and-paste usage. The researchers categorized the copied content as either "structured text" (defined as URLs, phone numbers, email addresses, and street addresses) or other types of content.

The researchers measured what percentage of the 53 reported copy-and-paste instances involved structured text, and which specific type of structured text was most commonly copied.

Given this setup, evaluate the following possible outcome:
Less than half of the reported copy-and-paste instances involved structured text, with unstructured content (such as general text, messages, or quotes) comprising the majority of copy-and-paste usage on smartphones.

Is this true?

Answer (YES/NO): YES